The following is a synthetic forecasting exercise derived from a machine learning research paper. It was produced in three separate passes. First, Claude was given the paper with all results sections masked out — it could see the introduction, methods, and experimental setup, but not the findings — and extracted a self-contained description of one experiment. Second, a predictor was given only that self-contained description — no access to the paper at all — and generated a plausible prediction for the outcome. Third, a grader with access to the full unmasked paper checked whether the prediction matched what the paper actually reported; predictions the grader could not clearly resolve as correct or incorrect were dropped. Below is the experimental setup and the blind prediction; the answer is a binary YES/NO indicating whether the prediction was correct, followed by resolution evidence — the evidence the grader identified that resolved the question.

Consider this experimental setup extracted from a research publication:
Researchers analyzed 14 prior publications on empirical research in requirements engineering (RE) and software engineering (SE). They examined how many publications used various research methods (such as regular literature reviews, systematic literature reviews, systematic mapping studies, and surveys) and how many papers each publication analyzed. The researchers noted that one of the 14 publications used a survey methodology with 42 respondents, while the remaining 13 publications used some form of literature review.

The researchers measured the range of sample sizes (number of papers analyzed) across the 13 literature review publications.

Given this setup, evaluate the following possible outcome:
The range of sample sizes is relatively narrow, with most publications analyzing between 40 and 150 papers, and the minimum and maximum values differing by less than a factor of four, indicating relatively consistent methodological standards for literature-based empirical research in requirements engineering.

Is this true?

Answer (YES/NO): NO